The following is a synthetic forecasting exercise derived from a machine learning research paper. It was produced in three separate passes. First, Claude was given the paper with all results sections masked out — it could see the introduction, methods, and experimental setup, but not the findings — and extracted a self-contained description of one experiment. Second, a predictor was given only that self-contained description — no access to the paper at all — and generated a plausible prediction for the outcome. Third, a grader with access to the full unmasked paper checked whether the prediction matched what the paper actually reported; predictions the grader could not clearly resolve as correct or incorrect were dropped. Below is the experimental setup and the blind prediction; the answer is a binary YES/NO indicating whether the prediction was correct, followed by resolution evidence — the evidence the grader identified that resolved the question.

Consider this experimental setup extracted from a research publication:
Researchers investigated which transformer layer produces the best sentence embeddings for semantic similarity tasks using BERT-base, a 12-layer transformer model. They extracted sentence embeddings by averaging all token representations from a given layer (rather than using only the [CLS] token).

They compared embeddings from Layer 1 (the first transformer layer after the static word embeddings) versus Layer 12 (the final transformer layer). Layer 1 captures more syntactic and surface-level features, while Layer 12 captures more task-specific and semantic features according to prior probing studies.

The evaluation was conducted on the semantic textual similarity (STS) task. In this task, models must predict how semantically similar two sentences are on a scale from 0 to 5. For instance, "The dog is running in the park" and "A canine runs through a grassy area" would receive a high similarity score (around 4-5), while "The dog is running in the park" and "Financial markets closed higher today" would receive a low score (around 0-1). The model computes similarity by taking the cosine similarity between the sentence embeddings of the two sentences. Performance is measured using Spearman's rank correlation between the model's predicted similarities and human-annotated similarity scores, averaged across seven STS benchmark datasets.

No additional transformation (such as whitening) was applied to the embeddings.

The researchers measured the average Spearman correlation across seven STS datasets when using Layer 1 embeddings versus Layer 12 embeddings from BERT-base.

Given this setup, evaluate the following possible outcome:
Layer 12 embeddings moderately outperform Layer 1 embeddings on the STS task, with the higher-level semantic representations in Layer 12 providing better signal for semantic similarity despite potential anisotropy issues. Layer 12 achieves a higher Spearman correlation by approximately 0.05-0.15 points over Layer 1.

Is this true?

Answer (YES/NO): NO